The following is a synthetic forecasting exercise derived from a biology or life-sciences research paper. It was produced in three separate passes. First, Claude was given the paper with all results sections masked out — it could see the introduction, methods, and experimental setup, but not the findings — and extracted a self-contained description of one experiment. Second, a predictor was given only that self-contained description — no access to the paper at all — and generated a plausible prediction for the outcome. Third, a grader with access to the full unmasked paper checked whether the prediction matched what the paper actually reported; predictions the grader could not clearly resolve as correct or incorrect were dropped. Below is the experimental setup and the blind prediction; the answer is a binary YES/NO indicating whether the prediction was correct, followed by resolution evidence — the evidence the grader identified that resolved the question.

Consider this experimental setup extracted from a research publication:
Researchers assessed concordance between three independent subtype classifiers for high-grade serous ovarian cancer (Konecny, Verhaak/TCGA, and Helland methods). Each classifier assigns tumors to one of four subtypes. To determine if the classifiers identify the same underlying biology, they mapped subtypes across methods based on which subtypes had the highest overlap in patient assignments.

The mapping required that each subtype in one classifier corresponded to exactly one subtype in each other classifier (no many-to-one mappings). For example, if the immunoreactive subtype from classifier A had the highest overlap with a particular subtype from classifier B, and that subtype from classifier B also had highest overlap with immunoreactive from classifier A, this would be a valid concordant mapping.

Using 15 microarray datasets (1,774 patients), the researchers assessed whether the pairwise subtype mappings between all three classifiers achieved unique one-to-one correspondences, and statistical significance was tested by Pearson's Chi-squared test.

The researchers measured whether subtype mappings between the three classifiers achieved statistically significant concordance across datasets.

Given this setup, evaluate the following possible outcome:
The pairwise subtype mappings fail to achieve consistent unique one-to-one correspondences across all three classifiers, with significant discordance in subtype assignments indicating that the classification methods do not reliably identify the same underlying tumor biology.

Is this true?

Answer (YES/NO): NO